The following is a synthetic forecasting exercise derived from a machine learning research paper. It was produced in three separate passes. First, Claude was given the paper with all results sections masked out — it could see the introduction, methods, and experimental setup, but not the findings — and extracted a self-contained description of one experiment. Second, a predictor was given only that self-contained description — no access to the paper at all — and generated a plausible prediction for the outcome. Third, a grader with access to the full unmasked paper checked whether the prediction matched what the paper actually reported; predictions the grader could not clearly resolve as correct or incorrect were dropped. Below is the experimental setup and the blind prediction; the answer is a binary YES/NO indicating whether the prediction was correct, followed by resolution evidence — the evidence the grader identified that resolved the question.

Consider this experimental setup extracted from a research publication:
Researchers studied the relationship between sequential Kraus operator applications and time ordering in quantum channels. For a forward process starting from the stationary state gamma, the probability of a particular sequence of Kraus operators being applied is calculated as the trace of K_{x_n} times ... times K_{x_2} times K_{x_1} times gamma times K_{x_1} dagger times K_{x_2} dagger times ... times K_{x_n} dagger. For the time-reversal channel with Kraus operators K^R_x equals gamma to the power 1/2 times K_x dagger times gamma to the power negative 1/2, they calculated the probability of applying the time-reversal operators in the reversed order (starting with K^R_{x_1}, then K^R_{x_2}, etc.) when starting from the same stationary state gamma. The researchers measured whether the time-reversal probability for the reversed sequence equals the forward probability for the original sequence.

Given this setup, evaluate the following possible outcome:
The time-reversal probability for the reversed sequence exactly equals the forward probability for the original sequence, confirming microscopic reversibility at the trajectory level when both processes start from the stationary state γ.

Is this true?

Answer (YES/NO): YES